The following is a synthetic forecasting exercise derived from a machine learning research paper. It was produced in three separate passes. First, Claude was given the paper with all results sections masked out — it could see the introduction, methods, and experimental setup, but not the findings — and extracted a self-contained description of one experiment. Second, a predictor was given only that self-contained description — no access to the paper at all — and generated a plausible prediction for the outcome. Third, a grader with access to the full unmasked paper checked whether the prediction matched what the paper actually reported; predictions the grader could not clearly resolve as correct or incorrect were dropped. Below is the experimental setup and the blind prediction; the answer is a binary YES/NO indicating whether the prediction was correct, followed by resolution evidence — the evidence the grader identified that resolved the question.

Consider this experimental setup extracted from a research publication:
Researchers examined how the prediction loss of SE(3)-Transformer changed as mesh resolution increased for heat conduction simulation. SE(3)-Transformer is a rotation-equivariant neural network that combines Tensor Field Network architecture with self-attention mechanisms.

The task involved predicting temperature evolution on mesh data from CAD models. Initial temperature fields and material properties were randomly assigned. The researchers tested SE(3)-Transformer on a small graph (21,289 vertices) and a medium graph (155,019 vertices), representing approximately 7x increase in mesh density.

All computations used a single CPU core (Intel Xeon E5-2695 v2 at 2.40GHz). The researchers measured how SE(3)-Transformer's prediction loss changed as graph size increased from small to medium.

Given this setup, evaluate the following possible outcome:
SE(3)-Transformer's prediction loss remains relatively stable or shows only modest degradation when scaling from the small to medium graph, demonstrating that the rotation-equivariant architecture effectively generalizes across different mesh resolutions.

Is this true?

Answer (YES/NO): NO